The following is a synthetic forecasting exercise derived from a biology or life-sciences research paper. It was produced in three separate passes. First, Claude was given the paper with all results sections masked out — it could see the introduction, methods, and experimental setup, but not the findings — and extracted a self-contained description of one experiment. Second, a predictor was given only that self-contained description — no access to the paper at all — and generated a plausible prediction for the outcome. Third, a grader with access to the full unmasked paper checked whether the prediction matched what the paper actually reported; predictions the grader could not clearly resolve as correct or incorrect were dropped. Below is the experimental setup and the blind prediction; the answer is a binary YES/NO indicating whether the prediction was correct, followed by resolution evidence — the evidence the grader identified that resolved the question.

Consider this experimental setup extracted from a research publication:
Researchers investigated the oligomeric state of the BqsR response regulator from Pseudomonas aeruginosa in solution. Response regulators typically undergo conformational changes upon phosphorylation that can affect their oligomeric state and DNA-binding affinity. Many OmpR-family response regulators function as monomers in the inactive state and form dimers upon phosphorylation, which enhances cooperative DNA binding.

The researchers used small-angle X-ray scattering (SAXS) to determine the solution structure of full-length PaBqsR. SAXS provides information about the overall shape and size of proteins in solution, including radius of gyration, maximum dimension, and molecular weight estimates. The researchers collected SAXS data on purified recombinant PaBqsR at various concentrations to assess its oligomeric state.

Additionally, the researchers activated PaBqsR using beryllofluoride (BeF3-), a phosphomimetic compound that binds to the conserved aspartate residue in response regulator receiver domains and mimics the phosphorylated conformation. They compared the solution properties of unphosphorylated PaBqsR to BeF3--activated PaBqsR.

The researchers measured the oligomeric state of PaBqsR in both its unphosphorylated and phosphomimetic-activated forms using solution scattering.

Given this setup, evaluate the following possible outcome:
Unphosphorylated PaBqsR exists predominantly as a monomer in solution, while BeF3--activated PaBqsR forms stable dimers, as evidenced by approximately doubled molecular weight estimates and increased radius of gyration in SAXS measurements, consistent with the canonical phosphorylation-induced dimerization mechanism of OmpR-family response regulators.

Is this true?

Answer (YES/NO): YES